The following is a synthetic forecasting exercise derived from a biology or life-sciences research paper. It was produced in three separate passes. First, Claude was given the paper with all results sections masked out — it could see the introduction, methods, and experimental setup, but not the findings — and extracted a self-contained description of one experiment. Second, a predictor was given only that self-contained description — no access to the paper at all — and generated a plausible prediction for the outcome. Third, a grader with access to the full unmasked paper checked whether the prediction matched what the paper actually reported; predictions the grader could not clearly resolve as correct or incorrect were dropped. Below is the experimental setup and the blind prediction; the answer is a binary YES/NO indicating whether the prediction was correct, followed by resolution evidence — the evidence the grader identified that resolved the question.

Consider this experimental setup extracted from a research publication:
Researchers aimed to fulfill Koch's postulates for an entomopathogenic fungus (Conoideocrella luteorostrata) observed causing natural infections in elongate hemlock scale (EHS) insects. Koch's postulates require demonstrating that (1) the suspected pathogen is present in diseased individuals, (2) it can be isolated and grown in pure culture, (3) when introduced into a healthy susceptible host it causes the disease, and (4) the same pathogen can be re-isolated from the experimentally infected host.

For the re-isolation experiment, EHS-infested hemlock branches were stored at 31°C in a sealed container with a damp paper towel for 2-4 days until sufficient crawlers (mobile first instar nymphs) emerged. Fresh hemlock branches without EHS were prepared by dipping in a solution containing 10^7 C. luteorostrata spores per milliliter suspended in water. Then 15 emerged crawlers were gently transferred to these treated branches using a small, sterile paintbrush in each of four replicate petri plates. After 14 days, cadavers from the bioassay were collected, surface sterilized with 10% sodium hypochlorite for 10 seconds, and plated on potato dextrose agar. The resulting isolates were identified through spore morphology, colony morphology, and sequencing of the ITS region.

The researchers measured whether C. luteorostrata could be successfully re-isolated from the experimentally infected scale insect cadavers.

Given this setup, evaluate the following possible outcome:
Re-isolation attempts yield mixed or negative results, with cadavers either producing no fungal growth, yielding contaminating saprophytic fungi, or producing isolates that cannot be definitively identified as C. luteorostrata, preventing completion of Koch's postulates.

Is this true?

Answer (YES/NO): NO